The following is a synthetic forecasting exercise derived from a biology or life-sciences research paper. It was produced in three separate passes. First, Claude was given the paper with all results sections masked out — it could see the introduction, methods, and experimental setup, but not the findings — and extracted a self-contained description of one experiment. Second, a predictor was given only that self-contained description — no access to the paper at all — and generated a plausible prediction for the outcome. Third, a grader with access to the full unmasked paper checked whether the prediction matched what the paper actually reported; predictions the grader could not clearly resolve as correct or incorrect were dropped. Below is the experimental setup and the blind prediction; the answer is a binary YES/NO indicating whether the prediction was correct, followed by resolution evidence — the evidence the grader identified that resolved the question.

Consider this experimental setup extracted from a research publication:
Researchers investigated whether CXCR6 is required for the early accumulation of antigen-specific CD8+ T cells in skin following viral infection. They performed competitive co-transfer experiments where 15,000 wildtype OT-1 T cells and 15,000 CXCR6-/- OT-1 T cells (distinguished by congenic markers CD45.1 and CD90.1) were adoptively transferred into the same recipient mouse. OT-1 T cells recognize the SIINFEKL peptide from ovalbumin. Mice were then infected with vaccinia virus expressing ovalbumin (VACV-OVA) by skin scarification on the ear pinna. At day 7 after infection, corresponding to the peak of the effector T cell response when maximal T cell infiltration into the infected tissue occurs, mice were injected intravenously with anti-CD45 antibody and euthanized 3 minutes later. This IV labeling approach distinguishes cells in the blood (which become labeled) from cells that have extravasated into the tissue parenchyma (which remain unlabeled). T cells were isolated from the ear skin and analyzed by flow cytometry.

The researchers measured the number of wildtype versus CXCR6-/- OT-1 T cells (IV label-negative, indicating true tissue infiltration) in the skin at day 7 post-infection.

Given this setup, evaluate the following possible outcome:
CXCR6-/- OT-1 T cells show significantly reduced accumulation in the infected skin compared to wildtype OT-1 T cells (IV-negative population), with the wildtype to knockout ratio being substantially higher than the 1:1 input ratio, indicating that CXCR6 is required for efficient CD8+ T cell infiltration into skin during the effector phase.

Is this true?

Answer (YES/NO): NO